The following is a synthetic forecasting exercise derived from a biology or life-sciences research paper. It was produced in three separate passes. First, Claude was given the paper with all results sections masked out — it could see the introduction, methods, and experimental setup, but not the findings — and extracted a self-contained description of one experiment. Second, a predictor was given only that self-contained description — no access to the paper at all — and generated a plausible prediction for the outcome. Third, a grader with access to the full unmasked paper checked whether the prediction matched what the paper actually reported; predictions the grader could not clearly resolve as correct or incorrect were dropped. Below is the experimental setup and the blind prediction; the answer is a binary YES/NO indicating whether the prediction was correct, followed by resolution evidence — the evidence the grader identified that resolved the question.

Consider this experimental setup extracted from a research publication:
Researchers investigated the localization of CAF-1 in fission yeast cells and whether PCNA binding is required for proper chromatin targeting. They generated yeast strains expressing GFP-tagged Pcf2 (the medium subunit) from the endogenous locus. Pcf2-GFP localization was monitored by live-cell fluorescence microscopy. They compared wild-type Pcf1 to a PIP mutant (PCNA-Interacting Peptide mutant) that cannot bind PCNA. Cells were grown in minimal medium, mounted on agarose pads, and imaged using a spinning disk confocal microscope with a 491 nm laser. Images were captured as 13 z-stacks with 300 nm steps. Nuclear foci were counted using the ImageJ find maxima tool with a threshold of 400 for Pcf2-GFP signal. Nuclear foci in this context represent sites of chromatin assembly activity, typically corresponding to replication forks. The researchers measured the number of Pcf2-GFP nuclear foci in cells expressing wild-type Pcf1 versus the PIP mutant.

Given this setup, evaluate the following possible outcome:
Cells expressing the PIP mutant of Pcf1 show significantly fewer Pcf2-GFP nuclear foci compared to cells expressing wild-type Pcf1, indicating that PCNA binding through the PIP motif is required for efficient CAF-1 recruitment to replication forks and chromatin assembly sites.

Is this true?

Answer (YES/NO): YES